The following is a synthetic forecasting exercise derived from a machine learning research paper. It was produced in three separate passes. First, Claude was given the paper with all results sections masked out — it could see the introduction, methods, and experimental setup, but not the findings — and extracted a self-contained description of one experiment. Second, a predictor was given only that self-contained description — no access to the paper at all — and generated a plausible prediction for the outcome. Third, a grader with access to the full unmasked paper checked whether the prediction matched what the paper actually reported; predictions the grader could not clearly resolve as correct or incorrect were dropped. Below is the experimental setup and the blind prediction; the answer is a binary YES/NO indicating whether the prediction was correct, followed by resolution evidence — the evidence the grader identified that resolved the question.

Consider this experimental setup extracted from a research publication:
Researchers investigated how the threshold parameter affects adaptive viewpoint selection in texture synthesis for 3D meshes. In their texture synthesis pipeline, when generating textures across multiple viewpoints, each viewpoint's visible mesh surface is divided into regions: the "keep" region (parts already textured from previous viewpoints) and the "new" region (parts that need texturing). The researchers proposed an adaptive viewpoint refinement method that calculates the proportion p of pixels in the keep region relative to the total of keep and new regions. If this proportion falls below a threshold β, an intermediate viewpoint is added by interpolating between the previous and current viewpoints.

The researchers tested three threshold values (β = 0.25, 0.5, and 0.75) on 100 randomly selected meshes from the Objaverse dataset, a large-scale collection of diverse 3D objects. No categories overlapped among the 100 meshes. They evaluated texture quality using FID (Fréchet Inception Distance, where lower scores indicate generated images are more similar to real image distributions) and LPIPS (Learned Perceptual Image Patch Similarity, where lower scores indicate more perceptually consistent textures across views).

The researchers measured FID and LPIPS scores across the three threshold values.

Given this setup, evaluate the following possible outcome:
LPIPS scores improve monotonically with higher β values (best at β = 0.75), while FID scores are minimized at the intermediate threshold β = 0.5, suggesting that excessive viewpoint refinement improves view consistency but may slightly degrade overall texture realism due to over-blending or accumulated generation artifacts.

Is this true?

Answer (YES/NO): NO